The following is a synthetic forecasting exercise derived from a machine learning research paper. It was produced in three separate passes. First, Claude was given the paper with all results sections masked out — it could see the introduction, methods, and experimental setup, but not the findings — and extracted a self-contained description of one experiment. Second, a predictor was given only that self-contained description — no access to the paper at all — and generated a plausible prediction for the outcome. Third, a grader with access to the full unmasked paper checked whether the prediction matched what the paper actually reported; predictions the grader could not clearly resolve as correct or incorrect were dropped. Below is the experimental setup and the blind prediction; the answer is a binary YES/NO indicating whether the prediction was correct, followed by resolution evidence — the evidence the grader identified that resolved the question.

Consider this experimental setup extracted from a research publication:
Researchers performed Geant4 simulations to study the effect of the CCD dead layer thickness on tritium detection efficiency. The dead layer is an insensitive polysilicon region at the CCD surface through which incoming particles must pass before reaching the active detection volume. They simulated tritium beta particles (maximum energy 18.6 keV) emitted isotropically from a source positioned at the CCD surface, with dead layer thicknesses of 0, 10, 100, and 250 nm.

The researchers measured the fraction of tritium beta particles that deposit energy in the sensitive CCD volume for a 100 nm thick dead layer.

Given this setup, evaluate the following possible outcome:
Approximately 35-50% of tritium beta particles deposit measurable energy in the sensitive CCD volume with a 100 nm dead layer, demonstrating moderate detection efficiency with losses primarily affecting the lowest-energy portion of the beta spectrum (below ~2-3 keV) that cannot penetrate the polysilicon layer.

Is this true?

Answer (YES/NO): NO